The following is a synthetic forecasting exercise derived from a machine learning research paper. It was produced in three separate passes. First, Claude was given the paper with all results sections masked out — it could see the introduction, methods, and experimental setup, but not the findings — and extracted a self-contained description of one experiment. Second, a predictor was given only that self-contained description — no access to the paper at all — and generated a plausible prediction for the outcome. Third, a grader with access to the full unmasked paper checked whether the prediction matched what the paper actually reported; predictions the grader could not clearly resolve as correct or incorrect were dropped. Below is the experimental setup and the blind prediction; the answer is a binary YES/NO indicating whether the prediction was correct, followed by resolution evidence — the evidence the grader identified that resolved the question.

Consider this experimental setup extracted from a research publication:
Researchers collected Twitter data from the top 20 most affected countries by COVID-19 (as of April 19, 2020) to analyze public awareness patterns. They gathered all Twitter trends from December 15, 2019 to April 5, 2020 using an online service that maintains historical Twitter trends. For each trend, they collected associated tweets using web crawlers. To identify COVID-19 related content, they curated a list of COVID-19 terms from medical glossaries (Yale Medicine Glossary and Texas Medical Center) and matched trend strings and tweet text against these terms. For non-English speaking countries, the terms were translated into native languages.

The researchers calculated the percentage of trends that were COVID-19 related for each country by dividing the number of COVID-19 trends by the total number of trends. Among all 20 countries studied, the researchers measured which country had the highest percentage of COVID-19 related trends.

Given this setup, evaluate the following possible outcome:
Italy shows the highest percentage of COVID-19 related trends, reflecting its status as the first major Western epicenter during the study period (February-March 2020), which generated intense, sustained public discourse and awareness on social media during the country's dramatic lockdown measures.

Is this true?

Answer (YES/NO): NO